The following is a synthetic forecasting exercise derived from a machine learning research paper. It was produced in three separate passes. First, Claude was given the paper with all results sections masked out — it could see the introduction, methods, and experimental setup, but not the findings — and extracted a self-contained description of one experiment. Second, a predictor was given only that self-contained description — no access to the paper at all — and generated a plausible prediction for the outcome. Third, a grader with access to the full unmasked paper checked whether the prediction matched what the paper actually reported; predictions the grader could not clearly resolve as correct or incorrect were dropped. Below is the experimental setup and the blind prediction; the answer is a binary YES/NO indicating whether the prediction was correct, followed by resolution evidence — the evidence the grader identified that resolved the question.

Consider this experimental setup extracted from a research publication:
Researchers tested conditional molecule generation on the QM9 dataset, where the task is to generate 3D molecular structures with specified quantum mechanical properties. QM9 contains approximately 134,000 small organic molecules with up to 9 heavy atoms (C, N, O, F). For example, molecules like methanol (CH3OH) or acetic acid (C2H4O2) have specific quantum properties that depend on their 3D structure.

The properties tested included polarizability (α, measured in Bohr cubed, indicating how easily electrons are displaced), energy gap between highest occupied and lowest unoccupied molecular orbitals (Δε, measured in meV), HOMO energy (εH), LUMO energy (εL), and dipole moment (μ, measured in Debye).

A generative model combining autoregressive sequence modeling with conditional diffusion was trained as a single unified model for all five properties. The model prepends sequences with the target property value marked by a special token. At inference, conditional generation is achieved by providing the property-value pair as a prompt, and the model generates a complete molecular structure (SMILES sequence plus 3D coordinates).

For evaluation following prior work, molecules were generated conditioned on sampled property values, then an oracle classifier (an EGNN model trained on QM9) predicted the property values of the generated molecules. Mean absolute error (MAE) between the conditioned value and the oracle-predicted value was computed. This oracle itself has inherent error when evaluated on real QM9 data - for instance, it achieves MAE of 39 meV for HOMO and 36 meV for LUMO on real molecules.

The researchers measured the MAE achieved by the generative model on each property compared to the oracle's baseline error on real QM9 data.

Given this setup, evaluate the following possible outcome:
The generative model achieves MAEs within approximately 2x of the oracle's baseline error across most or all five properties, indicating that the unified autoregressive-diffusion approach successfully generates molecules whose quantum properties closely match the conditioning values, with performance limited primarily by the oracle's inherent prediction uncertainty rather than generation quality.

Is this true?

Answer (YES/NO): YES